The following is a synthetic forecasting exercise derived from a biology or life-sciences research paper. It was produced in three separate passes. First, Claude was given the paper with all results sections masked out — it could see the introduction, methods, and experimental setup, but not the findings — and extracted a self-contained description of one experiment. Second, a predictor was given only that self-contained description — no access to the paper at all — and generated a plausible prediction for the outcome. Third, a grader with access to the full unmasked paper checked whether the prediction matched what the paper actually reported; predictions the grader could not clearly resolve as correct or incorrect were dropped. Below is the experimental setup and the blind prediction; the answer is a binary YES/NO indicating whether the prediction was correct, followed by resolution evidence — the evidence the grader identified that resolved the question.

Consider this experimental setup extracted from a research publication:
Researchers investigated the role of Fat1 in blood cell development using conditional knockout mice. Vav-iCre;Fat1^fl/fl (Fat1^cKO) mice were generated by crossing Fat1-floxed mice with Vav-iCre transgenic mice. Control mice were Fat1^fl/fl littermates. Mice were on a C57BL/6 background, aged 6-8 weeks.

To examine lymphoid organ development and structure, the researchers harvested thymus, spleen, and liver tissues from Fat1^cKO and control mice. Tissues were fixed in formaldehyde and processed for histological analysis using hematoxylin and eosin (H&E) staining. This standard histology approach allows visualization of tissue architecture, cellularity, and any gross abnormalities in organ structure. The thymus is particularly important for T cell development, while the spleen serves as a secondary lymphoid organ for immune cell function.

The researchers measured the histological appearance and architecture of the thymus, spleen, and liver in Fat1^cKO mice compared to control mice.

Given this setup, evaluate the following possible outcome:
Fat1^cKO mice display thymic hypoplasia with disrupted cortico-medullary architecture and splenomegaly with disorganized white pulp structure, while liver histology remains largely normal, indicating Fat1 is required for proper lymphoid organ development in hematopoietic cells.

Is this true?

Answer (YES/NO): NO